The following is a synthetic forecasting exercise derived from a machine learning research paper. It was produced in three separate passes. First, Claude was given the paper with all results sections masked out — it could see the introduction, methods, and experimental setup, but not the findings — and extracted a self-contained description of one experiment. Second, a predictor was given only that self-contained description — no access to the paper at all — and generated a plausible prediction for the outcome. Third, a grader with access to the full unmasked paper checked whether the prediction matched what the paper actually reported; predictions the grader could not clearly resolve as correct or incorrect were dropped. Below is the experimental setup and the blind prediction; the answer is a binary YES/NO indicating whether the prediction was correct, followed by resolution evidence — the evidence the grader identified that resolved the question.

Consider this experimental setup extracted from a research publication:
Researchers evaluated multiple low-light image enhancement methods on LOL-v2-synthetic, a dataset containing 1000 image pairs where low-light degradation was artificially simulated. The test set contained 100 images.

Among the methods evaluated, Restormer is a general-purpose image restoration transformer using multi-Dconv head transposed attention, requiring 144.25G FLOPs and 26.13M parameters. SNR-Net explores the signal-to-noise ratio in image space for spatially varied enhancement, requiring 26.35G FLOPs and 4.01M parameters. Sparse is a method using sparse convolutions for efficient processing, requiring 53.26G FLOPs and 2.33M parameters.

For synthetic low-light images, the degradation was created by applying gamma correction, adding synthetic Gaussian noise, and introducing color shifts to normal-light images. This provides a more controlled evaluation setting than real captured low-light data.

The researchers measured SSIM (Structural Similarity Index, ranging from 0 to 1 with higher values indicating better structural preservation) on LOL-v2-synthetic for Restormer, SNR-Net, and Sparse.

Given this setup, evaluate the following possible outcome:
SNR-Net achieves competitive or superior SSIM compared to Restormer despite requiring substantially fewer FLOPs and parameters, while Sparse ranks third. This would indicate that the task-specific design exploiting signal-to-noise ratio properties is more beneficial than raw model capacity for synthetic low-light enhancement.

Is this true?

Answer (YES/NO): NO